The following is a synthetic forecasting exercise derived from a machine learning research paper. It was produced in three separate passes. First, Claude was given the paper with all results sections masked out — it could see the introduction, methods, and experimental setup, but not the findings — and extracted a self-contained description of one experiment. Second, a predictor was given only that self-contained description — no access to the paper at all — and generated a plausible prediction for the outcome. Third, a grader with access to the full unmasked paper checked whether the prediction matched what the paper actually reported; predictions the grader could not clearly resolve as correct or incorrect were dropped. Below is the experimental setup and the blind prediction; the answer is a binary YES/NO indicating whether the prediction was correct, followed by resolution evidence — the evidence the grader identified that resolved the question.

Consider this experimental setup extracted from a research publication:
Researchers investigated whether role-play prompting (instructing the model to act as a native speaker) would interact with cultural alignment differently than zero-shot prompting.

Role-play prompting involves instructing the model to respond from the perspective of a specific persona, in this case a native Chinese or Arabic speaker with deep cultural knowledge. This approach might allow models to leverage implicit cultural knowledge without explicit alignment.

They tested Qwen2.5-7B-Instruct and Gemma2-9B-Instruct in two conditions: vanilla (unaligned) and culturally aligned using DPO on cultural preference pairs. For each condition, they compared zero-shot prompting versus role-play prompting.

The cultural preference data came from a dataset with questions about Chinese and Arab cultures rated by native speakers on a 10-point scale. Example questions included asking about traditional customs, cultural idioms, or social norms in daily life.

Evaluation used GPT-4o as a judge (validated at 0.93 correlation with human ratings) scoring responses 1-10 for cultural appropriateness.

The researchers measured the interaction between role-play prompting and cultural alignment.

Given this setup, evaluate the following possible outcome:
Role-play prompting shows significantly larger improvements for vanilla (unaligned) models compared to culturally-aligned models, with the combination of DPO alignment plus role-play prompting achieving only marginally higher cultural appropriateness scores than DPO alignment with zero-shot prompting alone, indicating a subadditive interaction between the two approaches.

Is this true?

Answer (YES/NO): NO